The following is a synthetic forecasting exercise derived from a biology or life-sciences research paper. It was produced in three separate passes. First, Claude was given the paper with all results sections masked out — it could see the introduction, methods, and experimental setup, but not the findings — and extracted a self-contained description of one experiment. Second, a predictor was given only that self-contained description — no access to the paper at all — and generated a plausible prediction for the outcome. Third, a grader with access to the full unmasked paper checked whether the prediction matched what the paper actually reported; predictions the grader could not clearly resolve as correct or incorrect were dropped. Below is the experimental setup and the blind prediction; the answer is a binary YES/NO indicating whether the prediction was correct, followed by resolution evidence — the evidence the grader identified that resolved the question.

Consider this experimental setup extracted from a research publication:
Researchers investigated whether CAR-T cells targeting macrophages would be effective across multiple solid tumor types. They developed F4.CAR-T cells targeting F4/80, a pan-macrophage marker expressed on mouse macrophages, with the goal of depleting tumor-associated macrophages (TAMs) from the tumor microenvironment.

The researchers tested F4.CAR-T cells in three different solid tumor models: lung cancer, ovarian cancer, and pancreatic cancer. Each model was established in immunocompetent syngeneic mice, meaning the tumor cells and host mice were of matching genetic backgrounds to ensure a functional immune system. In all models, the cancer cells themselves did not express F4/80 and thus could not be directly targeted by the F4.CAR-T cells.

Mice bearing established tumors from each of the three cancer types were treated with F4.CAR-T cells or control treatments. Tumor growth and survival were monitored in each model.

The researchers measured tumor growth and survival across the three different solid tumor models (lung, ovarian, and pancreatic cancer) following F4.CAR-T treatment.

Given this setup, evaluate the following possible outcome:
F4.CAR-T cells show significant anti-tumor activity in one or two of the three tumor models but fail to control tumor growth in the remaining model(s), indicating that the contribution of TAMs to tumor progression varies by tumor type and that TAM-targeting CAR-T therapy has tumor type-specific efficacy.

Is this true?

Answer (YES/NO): NO